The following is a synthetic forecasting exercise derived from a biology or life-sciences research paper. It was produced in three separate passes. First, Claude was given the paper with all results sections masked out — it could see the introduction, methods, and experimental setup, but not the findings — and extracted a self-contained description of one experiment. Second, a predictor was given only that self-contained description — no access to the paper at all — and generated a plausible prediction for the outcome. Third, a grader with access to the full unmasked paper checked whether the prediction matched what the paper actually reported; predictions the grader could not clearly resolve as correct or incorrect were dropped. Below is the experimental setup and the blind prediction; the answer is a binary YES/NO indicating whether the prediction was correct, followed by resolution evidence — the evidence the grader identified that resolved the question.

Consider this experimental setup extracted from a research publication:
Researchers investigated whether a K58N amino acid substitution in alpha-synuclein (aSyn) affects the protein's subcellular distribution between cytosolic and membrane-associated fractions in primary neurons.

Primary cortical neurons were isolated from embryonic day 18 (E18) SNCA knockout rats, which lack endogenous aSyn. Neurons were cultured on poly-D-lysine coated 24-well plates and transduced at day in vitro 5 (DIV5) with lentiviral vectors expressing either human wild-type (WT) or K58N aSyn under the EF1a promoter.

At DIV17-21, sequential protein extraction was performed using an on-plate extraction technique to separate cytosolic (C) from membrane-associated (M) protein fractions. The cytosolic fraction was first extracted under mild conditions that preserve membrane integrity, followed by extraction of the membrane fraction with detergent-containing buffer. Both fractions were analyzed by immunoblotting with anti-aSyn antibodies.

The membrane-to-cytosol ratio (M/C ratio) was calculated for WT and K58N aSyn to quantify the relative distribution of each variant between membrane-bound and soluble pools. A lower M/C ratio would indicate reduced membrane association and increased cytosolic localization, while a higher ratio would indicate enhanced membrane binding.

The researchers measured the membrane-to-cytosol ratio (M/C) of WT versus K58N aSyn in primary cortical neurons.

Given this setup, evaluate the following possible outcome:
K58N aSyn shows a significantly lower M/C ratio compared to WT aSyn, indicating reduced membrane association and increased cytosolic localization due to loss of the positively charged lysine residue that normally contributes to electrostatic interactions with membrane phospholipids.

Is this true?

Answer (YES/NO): YES